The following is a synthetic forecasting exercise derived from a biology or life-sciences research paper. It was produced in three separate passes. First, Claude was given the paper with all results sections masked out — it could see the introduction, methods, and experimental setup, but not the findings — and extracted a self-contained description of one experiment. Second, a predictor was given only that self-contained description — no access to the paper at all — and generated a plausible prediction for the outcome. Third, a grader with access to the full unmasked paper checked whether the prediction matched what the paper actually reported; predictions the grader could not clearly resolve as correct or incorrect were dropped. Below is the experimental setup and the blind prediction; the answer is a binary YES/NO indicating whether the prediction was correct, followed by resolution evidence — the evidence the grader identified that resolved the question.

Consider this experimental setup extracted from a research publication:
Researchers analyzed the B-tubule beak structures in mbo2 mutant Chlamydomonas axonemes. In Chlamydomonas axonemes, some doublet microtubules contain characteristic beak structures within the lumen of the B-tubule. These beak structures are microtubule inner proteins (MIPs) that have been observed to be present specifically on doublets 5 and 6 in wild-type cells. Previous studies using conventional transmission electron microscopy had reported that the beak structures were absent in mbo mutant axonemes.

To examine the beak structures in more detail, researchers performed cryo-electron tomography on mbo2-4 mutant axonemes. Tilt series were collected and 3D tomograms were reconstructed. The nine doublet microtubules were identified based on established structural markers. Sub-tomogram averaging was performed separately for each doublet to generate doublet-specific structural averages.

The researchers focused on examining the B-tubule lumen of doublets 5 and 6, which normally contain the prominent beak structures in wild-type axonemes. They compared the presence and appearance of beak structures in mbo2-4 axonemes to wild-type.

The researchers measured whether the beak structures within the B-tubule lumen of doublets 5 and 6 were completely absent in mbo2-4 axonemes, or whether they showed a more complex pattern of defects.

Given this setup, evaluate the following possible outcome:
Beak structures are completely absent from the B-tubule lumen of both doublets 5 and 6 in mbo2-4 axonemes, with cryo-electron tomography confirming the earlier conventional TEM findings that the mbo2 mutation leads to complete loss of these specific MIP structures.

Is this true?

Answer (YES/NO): NO